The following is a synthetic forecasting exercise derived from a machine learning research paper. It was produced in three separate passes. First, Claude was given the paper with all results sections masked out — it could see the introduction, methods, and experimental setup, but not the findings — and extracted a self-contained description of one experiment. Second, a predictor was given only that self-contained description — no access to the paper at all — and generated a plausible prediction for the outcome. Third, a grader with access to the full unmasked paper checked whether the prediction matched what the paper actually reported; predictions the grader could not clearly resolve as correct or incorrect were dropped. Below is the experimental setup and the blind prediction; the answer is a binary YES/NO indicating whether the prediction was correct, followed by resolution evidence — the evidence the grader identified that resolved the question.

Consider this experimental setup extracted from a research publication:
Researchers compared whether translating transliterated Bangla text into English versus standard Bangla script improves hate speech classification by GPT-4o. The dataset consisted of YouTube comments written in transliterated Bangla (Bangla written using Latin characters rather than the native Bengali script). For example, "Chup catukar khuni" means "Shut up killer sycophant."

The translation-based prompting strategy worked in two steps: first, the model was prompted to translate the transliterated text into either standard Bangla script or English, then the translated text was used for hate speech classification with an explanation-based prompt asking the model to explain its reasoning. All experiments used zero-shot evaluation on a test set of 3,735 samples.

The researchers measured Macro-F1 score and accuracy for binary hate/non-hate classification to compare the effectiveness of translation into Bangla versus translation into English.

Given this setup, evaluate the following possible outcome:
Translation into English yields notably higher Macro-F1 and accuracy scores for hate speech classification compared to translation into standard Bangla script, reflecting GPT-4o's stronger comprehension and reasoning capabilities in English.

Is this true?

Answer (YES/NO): NO